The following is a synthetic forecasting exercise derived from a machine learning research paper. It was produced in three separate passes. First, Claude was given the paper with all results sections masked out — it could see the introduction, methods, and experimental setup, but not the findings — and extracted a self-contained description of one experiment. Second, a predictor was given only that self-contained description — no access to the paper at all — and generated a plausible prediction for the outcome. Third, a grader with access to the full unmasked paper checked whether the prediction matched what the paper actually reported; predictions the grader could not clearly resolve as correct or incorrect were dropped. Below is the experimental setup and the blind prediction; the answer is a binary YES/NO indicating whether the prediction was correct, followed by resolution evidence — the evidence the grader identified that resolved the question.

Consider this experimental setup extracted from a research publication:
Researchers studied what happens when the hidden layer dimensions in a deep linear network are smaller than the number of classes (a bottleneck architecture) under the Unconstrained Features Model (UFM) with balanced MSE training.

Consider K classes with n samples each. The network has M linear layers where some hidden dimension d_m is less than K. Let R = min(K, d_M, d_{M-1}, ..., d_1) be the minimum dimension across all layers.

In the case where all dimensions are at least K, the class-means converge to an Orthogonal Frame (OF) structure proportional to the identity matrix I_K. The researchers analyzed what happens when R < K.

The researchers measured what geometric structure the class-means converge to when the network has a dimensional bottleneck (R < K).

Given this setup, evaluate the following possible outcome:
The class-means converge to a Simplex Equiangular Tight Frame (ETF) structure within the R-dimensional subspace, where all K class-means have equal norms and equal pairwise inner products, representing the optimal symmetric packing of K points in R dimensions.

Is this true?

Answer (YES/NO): NO